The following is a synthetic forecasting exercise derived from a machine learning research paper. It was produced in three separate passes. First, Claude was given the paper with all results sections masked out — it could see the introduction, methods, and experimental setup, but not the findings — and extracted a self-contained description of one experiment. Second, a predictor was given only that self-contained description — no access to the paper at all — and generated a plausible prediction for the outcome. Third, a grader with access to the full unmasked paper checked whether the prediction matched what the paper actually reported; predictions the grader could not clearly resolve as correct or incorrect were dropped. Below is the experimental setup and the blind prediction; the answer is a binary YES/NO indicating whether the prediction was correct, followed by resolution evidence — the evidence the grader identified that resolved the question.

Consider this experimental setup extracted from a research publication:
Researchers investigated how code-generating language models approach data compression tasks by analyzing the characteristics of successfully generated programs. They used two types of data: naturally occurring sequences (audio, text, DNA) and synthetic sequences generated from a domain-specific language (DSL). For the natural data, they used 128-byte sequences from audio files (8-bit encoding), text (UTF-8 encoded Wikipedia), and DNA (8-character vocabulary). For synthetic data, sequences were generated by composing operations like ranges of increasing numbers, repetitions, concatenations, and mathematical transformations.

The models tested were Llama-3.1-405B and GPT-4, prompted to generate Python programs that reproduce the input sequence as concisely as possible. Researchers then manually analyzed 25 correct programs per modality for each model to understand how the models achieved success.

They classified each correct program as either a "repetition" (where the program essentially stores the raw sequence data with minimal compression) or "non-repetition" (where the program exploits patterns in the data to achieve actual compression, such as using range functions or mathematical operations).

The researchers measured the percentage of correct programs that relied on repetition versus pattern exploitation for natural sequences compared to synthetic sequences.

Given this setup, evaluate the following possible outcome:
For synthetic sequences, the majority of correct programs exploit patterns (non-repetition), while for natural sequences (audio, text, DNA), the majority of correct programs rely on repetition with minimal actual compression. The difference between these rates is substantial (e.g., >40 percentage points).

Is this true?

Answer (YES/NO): YES